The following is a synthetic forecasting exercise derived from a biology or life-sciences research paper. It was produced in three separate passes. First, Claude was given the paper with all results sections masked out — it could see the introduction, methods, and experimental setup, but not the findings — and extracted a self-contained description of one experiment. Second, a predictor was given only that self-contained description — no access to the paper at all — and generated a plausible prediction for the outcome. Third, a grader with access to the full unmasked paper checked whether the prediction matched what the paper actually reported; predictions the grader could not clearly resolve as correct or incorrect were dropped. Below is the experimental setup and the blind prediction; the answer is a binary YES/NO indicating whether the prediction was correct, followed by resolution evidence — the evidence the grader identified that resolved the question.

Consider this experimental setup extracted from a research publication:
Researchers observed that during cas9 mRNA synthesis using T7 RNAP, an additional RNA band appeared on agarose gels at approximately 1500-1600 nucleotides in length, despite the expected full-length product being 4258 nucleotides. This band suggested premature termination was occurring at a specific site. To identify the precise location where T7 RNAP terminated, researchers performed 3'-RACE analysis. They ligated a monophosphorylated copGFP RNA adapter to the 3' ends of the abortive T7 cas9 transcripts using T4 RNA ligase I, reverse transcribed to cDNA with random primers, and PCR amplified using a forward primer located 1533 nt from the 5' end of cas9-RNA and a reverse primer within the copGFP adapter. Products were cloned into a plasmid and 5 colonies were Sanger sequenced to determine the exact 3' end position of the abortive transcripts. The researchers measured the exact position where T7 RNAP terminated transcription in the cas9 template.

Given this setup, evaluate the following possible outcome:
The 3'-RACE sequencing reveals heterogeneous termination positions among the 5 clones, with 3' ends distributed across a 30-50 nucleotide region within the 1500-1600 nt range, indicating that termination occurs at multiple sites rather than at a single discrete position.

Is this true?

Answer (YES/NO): NO